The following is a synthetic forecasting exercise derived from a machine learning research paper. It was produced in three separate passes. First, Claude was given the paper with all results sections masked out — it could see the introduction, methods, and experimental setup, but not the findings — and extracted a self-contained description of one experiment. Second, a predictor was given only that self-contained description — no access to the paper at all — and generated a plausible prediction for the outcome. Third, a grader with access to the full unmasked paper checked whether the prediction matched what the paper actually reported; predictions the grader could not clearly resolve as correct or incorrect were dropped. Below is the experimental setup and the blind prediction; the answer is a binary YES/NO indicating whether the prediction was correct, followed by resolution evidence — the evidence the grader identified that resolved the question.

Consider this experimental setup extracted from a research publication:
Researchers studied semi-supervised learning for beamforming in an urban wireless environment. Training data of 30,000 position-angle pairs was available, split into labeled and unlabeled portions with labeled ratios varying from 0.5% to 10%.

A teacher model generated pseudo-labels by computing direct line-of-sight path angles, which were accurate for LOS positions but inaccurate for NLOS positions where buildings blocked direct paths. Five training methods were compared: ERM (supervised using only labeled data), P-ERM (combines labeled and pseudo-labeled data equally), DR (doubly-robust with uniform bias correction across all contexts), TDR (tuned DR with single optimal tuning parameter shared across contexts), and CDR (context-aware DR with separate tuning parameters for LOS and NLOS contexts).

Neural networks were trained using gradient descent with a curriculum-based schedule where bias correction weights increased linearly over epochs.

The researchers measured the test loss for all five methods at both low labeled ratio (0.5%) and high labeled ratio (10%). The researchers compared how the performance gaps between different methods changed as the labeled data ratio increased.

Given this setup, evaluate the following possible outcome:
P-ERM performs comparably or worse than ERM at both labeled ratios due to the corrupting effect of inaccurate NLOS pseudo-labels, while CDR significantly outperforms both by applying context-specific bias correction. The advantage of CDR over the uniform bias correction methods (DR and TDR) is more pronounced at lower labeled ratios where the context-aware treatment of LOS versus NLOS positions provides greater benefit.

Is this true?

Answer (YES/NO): YES